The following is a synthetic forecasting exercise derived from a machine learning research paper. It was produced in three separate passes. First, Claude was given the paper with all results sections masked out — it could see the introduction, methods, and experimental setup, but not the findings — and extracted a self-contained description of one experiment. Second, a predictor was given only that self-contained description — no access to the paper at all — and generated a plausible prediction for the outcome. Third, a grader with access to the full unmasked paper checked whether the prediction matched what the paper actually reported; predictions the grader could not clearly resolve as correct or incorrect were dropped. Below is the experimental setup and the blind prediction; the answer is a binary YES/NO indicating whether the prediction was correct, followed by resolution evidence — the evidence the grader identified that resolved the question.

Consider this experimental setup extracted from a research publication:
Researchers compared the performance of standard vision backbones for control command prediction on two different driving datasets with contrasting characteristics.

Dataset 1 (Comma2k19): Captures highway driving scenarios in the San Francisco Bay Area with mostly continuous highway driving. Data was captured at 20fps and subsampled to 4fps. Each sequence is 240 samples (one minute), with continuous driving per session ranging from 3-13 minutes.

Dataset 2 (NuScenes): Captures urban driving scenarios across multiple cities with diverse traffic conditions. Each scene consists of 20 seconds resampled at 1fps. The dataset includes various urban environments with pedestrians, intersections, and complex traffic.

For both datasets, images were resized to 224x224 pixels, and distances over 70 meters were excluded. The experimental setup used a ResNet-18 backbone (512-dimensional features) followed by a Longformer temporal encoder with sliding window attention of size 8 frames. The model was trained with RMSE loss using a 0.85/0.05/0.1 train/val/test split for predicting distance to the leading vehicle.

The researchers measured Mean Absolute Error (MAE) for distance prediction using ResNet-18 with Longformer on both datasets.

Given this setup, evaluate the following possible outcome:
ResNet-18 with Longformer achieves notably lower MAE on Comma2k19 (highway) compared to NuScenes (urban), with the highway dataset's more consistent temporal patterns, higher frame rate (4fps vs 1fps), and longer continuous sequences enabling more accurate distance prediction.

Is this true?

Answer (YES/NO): YES